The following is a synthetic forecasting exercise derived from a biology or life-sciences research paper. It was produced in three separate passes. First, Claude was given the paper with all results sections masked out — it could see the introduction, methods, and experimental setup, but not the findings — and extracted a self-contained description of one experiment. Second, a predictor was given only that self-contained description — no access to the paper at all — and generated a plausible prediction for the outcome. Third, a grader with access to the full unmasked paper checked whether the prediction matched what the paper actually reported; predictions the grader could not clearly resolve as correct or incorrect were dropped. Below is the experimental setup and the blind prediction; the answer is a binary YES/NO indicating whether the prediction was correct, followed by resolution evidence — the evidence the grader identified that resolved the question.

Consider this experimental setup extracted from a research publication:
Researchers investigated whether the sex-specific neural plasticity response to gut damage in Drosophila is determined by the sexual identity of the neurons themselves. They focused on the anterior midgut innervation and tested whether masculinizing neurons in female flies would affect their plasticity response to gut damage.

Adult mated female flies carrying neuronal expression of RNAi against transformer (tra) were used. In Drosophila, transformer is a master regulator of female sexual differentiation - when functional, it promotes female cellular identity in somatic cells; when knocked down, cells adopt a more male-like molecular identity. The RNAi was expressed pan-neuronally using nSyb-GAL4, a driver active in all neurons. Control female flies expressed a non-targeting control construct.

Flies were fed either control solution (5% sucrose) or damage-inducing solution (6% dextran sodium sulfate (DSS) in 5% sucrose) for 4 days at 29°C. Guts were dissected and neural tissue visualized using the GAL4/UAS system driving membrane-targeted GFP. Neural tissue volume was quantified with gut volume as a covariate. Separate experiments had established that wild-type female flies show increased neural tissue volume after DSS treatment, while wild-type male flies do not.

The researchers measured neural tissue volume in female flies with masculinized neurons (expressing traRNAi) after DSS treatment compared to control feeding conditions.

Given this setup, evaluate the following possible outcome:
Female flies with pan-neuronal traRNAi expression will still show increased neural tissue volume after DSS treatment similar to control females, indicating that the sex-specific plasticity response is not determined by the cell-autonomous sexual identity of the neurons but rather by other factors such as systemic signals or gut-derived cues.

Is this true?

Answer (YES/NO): NO